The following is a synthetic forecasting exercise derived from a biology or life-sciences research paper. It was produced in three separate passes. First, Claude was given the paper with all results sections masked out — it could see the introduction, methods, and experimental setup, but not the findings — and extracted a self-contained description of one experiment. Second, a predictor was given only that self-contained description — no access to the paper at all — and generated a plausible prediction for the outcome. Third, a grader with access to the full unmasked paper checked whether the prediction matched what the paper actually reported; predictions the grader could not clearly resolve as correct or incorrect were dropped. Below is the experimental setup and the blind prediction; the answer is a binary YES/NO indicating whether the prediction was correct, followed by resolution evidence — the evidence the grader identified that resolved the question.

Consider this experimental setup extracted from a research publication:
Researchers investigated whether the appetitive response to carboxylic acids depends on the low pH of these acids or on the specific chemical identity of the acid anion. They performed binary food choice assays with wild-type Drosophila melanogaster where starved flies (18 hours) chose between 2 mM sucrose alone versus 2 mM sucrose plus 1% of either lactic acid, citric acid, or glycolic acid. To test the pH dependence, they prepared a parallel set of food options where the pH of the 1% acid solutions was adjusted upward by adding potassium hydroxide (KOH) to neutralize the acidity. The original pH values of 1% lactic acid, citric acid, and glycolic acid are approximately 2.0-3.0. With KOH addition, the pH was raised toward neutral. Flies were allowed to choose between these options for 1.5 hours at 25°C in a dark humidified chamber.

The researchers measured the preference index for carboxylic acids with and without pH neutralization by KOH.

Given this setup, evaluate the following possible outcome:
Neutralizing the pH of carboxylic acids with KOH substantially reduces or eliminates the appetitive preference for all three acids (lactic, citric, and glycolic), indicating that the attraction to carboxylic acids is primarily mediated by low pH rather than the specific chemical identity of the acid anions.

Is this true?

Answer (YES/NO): NO